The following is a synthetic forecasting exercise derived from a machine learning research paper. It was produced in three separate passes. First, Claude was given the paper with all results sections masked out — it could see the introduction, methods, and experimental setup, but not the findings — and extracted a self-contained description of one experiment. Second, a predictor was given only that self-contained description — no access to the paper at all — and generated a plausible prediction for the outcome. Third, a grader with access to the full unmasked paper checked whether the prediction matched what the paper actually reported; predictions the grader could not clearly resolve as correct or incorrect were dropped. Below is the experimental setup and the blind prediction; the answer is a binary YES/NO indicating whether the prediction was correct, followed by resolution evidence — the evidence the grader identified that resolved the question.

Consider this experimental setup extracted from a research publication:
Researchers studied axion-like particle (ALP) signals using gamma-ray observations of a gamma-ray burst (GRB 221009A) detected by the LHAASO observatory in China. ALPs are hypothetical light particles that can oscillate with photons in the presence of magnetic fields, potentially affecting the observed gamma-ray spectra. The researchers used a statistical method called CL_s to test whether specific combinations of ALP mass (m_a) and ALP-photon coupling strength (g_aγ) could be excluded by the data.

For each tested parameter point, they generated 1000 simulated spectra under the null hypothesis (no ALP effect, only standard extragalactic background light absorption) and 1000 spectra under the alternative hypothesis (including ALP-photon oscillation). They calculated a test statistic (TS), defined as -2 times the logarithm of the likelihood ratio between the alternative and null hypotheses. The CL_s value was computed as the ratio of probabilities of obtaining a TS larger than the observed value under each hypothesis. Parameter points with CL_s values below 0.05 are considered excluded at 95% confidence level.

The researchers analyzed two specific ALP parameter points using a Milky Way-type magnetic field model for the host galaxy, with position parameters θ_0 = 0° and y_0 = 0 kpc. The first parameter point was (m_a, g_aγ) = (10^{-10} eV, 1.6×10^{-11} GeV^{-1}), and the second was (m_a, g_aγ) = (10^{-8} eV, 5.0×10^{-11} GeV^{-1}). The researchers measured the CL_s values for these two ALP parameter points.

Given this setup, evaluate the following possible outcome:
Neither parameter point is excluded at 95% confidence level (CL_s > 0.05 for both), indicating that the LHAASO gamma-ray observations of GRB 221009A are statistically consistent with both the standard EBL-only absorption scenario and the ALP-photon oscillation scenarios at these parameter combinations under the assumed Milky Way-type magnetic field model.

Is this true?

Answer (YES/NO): NO